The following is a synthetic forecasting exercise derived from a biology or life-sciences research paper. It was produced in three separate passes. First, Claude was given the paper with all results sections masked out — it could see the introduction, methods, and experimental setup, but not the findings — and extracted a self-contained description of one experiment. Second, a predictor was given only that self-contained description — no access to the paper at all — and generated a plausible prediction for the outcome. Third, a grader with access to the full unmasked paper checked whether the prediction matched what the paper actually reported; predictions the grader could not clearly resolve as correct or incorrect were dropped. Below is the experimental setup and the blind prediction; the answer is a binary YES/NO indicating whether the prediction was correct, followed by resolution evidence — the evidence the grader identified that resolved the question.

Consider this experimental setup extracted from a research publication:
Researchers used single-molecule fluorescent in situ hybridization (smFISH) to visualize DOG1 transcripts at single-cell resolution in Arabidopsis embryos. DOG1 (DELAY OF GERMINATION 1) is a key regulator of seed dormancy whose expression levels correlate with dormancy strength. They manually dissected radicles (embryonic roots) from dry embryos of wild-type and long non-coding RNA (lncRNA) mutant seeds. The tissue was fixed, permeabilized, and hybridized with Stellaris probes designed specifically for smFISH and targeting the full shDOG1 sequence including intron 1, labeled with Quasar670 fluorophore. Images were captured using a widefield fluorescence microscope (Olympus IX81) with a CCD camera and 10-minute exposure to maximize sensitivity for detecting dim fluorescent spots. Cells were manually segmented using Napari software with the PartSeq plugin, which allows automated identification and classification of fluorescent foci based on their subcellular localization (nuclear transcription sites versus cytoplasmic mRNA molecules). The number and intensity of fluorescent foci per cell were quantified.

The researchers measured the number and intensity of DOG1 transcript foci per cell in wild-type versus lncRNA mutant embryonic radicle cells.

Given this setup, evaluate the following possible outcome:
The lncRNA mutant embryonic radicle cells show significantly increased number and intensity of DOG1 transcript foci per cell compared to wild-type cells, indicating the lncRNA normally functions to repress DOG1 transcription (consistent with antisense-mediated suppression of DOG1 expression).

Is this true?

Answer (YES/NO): NO